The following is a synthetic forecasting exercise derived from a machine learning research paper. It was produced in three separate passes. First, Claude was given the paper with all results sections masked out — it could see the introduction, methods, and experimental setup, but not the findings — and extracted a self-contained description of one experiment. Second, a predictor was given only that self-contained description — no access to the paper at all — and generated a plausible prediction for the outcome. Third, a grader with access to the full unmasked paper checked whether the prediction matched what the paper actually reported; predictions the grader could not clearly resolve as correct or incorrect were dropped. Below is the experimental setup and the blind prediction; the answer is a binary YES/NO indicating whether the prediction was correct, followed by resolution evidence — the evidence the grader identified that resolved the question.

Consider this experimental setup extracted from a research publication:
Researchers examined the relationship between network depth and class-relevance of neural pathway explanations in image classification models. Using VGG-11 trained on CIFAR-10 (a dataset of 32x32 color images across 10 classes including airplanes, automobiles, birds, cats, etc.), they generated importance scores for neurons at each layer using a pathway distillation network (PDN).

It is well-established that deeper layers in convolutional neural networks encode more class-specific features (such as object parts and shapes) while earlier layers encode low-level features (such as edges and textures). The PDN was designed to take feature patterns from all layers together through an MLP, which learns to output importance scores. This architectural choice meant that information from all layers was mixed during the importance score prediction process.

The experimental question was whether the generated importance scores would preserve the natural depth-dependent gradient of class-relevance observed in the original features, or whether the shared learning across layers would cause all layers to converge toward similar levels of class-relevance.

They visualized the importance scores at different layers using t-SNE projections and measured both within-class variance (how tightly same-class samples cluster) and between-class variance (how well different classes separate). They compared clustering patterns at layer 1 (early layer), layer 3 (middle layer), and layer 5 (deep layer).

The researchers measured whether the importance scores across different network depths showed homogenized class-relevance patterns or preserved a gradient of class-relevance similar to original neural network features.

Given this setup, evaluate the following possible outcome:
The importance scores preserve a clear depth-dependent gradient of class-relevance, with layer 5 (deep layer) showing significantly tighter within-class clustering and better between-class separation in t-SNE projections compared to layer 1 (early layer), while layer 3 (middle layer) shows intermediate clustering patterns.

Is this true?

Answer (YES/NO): YES